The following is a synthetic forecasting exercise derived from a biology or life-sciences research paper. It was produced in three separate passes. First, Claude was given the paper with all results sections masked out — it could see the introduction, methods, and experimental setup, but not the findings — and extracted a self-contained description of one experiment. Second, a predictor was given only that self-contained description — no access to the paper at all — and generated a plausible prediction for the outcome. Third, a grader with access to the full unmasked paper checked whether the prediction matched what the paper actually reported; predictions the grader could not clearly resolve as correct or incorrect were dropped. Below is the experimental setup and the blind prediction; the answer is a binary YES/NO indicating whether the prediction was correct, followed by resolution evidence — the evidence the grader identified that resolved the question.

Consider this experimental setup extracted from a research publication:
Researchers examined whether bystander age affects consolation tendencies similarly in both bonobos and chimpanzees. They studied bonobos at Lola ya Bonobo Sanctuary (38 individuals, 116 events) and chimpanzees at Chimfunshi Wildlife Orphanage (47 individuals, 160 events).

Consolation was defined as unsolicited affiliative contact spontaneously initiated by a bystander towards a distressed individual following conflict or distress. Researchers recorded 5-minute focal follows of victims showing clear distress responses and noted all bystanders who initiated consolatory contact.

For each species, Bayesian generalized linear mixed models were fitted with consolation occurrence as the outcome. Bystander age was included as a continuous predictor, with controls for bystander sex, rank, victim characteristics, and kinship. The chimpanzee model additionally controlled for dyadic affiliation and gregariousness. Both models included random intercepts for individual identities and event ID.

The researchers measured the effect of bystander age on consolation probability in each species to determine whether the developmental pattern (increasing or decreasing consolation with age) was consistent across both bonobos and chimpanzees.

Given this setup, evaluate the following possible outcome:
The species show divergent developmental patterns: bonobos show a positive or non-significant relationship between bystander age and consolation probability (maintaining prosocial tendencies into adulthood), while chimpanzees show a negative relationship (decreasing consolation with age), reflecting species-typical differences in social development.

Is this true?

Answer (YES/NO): NO